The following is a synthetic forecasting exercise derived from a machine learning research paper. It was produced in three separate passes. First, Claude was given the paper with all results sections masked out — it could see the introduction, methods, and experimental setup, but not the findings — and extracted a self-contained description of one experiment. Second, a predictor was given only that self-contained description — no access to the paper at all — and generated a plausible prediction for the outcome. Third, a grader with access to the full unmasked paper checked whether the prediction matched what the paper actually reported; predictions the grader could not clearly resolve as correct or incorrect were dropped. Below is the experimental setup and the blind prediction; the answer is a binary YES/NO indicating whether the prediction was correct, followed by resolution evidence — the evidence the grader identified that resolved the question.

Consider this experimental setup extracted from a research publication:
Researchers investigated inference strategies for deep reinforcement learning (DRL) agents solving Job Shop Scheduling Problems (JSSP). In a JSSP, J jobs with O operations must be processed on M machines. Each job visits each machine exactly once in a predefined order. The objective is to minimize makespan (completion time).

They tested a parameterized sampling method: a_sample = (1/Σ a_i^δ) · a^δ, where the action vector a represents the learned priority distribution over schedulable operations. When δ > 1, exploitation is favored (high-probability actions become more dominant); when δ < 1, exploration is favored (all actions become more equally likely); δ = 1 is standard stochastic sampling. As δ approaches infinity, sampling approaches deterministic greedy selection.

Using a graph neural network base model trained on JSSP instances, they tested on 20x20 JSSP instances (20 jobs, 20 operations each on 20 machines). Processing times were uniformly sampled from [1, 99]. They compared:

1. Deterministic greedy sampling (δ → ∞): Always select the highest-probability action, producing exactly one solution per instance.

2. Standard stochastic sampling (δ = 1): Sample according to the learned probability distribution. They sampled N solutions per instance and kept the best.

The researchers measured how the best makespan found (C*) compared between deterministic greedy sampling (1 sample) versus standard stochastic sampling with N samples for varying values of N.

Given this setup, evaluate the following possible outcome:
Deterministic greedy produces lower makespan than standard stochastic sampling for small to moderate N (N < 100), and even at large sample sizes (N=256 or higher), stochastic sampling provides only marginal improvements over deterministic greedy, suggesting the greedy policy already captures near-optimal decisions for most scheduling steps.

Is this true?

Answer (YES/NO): NO